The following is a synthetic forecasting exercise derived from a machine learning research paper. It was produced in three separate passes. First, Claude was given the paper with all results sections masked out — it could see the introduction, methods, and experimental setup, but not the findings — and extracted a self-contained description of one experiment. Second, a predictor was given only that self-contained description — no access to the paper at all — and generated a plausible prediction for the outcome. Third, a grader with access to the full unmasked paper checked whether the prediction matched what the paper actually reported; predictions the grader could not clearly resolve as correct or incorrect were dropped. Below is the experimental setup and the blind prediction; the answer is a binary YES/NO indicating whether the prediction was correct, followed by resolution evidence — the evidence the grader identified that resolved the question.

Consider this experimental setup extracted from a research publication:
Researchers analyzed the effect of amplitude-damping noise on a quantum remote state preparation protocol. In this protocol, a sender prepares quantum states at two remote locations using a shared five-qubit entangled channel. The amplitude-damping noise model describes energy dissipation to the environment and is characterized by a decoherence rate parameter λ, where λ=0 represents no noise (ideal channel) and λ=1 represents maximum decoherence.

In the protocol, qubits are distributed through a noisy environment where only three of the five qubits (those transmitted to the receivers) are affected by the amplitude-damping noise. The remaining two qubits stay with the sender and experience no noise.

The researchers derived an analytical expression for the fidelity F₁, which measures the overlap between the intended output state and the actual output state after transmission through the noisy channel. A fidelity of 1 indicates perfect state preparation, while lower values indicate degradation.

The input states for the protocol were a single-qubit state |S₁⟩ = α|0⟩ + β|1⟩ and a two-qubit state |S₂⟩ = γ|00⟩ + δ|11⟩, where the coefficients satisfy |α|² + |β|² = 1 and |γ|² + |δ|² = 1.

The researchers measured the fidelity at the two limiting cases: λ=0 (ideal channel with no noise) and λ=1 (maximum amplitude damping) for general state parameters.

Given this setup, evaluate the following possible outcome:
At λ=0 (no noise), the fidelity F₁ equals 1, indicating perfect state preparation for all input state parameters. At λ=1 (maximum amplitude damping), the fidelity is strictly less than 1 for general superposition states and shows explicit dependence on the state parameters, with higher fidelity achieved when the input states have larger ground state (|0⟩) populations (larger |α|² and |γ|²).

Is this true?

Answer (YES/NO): NO